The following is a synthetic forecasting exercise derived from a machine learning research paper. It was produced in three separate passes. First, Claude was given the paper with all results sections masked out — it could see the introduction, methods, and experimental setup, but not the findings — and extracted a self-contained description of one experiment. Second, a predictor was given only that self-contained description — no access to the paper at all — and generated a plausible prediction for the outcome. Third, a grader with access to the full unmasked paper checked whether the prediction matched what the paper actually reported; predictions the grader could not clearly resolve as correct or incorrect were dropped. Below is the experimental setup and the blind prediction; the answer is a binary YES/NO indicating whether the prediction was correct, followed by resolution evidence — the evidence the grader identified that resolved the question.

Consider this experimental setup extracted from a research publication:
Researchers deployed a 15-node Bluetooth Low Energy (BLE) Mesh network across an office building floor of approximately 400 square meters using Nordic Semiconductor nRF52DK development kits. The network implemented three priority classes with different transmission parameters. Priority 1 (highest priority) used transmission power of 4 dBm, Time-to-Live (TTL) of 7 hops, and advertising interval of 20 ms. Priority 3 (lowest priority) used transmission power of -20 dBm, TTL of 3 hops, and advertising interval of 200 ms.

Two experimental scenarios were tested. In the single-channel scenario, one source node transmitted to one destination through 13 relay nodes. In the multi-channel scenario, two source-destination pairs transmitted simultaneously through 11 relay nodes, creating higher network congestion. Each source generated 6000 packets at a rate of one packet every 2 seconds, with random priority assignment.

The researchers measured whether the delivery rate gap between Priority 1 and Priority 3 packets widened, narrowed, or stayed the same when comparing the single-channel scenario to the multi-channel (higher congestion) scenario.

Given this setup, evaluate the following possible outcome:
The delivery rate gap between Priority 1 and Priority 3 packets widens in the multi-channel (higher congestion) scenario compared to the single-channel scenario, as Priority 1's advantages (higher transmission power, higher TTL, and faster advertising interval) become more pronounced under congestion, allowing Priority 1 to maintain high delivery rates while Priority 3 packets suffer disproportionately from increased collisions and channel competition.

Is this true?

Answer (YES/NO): NO